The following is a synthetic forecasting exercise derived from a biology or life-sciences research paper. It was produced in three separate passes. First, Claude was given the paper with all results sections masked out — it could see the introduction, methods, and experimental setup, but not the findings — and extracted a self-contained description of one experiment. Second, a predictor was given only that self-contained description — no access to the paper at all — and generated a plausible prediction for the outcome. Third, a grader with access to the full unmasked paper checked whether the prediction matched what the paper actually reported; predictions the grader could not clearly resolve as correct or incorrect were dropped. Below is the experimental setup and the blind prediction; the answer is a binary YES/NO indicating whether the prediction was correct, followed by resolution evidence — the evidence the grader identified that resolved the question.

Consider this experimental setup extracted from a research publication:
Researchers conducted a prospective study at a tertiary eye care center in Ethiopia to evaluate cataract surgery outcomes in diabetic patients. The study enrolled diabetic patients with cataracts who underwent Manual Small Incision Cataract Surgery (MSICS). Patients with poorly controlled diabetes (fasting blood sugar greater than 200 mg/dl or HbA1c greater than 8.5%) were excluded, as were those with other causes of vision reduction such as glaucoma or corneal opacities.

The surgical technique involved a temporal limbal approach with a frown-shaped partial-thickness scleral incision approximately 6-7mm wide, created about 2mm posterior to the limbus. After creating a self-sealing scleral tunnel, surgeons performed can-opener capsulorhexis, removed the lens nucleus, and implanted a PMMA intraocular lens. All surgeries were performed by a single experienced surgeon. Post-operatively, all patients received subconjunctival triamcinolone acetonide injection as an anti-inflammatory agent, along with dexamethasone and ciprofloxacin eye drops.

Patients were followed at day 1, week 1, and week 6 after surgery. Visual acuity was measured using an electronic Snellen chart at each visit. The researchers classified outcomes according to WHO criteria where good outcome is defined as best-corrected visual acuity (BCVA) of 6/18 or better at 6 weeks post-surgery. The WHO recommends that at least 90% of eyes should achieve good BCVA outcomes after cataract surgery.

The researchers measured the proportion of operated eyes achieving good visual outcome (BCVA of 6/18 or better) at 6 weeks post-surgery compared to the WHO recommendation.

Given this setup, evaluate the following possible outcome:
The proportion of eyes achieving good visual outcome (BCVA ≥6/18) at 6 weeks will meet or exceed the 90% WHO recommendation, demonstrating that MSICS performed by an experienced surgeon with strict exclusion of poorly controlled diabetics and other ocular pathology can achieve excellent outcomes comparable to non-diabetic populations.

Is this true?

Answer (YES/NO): NO